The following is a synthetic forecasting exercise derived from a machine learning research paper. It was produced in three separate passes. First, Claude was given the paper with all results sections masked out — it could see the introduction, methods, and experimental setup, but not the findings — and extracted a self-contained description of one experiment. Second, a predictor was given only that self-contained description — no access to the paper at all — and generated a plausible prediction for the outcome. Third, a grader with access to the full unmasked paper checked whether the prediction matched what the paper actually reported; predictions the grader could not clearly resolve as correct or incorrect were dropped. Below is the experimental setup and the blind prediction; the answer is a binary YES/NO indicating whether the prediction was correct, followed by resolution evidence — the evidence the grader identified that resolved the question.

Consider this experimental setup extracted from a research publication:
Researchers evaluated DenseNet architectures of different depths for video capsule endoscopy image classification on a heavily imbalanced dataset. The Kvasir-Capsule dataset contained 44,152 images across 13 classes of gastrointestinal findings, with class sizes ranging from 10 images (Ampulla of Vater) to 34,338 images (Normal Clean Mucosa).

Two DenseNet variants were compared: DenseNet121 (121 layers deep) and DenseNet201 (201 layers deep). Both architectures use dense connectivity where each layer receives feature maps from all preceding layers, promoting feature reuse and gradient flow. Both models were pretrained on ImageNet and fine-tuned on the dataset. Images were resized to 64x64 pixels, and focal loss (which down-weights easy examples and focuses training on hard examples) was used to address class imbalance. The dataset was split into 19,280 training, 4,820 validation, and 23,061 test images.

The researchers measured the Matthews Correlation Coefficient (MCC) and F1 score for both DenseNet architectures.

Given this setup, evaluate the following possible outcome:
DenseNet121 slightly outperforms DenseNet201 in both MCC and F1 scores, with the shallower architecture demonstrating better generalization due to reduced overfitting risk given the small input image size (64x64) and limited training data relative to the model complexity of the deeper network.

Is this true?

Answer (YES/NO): NO